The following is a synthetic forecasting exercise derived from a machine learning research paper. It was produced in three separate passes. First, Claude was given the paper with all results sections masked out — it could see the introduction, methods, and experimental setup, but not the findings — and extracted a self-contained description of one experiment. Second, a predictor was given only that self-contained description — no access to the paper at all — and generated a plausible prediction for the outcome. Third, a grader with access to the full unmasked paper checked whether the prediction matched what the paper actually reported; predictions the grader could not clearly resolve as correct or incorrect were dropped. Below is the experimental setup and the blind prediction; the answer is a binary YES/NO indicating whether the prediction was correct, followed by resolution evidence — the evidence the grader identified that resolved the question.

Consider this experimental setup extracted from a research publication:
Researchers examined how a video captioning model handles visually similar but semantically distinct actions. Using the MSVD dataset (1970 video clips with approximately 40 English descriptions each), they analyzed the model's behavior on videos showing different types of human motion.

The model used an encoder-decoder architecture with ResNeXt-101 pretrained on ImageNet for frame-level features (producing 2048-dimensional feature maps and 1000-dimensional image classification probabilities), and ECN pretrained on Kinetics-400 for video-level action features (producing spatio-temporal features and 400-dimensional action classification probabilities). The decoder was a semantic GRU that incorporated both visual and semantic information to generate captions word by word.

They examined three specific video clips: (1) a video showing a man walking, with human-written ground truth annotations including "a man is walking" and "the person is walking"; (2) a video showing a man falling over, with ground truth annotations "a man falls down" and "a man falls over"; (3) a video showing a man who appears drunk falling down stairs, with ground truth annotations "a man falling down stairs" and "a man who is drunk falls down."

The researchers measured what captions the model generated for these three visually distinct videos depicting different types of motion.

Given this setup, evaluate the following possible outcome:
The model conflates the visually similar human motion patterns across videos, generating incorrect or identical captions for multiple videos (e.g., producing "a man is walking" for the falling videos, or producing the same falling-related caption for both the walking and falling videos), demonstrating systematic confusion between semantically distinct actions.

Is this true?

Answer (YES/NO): YES